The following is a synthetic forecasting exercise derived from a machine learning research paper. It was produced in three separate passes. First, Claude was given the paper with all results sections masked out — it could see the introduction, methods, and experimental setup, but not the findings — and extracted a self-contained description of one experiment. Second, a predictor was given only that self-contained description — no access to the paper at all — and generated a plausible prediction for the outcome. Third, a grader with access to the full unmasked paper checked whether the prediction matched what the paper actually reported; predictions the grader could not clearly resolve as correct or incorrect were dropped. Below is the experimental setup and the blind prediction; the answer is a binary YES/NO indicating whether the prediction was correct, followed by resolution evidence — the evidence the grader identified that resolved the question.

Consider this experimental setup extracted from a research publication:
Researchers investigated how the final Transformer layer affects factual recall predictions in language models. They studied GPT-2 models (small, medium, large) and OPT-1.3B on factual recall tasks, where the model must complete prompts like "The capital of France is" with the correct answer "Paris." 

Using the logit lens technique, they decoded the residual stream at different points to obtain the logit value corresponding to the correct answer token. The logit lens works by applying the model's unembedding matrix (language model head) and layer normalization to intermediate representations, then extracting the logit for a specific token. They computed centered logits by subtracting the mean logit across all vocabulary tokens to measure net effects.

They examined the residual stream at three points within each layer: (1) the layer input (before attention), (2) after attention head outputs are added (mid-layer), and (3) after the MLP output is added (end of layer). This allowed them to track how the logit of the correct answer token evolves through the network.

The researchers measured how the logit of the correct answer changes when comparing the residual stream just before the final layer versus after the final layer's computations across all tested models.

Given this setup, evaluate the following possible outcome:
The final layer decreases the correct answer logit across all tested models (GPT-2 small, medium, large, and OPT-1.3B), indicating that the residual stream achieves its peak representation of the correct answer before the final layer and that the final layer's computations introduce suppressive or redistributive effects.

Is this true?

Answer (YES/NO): YES